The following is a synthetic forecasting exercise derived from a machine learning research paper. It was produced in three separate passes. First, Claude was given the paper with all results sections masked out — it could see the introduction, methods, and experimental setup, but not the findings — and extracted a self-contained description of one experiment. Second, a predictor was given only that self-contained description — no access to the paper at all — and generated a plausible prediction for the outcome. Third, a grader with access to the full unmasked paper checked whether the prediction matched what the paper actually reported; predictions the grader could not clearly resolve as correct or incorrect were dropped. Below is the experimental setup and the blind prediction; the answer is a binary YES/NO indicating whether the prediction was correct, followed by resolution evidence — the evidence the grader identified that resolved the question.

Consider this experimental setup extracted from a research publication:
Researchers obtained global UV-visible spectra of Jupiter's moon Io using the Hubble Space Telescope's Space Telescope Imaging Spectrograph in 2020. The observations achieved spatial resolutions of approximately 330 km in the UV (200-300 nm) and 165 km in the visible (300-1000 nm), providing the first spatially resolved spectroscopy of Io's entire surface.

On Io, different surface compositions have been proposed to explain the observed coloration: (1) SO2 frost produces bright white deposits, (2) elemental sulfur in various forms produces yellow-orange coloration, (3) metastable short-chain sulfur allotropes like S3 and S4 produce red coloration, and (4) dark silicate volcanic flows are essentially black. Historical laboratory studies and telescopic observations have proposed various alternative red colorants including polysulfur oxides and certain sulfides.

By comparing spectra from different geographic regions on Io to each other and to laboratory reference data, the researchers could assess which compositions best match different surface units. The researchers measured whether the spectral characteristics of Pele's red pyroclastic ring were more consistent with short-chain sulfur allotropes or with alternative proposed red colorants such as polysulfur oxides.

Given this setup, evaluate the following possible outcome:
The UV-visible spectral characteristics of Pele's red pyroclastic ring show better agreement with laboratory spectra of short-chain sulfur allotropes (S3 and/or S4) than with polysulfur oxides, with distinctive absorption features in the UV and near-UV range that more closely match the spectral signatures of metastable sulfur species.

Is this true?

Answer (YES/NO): NO